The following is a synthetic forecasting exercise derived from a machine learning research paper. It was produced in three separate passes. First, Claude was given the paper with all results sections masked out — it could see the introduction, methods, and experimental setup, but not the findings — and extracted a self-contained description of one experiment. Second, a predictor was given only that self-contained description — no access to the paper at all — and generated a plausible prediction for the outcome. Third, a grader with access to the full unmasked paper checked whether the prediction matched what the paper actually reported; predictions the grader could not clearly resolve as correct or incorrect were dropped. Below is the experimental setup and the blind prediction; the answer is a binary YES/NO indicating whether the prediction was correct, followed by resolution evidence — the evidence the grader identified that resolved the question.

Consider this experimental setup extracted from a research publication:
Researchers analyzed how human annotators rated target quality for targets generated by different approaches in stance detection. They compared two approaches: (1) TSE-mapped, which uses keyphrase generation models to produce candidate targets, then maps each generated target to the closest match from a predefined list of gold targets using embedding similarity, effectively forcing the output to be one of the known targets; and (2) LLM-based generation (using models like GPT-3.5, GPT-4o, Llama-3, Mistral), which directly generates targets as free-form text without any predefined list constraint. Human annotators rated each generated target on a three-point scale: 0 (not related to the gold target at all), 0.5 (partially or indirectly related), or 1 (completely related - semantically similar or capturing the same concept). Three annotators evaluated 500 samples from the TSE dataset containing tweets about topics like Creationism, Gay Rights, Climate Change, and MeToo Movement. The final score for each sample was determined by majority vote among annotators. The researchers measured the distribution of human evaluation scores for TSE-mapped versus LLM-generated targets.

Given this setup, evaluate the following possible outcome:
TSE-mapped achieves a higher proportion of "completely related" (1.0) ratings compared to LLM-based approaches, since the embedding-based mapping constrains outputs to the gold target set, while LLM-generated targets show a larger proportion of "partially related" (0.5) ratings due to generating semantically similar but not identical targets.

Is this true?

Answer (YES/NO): YES